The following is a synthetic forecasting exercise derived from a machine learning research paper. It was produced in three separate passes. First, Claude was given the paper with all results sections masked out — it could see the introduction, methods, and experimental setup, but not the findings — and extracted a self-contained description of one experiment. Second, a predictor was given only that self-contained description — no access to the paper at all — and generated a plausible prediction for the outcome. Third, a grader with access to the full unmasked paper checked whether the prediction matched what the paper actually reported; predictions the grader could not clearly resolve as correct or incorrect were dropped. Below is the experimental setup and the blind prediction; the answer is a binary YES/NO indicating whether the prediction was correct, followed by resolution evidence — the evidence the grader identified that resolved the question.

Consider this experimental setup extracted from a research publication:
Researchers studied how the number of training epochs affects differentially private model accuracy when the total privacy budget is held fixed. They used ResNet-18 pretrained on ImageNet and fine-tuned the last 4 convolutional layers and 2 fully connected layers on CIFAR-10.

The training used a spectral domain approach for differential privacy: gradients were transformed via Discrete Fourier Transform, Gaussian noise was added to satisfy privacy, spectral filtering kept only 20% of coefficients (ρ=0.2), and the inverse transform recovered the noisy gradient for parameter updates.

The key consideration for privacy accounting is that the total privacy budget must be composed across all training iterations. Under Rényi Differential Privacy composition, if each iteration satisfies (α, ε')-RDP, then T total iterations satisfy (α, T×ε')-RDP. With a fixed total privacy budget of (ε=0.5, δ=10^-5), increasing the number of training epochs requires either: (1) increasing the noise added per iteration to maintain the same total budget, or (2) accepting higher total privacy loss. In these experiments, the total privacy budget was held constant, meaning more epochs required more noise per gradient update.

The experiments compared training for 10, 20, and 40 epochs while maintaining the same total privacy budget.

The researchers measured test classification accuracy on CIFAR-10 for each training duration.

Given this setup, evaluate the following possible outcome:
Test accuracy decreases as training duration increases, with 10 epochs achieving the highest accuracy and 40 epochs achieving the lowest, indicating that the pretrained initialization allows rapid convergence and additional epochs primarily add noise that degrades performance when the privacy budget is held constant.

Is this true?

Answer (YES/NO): YES